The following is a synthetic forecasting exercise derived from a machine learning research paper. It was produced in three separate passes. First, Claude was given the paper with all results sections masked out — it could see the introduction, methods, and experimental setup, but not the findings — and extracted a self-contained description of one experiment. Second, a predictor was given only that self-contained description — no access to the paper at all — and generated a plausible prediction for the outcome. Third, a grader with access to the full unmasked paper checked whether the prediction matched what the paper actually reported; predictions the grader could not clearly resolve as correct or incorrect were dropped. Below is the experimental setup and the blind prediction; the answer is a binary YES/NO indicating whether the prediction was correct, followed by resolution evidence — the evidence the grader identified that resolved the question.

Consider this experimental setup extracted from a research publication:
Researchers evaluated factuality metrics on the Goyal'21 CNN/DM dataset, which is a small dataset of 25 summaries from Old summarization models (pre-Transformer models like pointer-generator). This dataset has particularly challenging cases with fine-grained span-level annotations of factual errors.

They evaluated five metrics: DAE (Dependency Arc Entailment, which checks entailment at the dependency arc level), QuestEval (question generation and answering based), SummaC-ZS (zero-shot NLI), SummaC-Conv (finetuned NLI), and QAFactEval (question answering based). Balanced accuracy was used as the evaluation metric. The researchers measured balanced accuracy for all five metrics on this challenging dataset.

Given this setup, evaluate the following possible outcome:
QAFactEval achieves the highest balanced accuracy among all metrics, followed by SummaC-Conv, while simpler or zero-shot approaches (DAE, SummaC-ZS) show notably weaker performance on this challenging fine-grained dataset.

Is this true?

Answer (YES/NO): NO